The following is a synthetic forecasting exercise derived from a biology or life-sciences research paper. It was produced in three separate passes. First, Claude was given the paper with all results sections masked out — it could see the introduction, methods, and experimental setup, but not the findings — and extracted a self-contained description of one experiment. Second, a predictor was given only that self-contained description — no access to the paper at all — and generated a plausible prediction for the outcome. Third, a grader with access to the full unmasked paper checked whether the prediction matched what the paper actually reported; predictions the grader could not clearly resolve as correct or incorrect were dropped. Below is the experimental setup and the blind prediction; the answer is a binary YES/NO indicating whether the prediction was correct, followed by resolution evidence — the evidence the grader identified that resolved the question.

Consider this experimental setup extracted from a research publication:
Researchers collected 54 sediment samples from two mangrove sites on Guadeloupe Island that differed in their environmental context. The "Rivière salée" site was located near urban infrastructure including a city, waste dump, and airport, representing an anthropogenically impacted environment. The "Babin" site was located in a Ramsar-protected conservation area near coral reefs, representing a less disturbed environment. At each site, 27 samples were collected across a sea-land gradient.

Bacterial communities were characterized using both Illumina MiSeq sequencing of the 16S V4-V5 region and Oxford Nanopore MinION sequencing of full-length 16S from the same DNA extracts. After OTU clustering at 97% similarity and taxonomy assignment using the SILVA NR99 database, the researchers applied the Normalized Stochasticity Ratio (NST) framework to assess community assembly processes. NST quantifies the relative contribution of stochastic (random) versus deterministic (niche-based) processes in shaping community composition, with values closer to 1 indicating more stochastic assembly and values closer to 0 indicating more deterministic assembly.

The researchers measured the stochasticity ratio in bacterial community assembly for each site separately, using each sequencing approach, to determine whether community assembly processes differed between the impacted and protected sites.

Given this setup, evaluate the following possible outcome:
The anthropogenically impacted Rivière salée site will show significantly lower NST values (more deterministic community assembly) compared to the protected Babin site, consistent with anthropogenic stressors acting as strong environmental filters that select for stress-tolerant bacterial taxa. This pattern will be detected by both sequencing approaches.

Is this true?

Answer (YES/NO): NO